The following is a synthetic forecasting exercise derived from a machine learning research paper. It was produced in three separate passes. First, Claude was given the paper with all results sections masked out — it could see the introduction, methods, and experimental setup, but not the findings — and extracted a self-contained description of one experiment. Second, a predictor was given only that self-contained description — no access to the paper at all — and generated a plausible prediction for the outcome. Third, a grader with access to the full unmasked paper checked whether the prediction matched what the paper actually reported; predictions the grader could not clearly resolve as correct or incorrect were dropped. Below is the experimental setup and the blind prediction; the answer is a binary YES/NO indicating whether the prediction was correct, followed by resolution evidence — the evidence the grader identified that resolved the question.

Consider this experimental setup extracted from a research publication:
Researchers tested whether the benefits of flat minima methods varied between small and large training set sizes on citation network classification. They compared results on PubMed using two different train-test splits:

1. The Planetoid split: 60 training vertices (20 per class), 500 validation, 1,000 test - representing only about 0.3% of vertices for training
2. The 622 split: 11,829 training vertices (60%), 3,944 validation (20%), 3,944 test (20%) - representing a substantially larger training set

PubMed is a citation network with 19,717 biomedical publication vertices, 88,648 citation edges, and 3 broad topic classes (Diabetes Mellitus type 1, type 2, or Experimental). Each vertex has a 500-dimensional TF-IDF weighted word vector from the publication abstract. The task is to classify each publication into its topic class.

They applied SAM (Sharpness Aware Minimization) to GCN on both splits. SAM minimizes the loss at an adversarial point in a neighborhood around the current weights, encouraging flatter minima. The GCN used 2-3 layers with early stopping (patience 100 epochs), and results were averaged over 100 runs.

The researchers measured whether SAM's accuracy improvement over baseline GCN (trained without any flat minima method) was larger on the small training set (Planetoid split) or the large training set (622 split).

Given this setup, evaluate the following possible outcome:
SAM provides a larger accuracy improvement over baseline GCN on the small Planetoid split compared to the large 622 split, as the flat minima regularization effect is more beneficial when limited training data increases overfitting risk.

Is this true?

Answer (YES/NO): NO